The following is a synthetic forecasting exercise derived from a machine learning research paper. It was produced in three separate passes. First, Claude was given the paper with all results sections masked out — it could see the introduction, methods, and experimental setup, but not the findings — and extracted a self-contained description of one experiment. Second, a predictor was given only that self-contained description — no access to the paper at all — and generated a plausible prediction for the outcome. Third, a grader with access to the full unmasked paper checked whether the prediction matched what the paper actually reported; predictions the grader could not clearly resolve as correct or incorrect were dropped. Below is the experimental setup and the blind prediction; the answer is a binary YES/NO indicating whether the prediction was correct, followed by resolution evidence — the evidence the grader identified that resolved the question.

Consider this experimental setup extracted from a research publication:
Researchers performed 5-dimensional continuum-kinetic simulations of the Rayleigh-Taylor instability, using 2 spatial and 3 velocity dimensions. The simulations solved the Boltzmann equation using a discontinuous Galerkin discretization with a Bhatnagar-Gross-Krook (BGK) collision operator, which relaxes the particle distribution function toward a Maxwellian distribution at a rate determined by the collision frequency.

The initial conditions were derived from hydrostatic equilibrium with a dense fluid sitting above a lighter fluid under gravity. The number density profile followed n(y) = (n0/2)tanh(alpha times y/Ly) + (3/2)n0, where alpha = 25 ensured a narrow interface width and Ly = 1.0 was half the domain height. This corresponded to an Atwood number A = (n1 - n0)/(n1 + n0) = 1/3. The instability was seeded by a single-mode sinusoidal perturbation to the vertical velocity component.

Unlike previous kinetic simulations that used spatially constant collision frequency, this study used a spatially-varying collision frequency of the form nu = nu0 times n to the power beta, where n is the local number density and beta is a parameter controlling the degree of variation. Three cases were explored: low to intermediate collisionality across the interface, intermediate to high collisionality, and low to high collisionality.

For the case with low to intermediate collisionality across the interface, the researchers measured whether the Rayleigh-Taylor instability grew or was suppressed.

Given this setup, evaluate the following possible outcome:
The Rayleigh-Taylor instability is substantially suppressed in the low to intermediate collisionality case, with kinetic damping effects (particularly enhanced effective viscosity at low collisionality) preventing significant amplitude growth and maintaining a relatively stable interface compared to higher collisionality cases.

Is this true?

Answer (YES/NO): YES